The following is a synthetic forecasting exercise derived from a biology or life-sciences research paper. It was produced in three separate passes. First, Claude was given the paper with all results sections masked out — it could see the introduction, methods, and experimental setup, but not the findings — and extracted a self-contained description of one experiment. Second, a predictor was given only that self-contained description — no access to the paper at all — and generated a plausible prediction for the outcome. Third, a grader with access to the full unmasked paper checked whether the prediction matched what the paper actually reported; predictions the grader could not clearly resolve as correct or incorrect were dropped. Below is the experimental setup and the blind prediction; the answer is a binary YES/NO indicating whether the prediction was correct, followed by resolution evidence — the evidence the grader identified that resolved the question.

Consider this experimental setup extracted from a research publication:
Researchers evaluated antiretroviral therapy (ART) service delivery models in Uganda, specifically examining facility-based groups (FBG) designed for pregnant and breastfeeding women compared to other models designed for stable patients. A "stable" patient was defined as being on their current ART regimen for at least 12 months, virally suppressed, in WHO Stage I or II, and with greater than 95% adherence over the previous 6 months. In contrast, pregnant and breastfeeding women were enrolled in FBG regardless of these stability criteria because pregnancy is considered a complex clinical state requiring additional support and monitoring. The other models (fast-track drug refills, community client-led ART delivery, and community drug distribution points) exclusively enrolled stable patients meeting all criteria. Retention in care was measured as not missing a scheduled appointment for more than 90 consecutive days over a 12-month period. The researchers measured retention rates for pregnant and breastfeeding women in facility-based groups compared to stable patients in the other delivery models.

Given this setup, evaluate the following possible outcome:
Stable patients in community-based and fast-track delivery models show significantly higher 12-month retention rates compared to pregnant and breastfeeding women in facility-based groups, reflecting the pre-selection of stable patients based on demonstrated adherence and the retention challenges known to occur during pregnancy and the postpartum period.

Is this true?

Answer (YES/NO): NO